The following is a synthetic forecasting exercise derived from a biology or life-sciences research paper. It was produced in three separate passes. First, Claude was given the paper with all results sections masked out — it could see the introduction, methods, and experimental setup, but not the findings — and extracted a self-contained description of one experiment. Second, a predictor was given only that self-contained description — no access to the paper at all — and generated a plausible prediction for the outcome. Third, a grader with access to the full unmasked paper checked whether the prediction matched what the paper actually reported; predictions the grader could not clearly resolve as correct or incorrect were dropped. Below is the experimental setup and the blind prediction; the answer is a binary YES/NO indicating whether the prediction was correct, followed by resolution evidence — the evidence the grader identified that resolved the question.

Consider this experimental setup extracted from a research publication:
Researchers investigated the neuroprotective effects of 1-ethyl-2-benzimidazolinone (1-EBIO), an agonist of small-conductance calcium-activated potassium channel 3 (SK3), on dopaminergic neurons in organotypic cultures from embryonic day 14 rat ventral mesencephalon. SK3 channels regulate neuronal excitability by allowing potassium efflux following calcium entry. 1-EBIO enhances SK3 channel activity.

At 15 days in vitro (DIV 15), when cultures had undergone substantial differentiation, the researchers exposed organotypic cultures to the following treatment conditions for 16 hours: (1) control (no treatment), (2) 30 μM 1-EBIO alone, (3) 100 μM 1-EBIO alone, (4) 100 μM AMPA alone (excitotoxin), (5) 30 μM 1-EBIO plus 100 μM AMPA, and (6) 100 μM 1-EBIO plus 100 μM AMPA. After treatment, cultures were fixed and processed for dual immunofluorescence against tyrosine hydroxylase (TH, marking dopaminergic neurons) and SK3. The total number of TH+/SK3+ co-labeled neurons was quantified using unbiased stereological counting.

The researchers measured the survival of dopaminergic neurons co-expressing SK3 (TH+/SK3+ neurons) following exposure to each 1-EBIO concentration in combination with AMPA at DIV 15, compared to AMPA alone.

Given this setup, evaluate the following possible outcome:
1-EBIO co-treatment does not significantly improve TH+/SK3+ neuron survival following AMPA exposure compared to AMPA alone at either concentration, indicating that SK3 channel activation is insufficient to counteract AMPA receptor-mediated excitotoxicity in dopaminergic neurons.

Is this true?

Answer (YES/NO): NO